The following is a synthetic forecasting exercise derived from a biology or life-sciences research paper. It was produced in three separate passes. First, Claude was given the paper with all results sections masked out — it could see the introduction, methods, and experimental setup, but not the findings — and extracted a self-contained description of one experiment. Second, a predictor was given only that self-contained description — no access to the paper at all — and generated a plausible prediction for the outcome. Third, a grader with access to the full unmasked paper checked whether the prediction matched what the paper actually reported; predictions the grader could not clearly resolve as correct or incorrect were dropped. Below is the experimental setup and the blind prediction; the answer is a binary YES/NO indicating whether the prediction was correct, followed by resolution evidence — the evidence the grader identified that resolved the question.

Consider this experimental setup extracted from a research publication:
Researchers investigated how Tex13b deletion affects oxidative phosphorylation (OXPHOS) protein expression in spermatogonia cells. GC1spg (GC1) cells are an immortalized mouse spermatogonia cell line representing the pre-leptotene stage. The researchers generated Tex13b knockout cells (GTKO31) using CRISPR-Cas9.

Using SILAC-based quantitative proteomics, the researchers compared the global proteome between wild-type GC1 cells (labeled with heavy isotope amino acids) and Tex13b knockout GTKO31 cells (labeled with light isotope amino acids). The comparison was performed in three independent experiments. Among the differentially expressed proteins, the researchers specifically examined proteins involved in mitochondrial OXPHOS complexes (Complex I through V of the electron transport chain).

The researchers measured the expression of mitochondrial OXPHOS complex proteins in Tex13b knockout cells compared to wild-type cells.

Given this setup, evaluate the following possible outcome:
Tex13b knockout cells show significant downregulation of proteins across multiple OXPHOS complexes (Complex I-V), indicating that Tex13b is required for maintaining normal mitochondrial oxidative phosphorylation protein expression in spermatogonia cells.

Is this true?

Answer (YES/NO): NO